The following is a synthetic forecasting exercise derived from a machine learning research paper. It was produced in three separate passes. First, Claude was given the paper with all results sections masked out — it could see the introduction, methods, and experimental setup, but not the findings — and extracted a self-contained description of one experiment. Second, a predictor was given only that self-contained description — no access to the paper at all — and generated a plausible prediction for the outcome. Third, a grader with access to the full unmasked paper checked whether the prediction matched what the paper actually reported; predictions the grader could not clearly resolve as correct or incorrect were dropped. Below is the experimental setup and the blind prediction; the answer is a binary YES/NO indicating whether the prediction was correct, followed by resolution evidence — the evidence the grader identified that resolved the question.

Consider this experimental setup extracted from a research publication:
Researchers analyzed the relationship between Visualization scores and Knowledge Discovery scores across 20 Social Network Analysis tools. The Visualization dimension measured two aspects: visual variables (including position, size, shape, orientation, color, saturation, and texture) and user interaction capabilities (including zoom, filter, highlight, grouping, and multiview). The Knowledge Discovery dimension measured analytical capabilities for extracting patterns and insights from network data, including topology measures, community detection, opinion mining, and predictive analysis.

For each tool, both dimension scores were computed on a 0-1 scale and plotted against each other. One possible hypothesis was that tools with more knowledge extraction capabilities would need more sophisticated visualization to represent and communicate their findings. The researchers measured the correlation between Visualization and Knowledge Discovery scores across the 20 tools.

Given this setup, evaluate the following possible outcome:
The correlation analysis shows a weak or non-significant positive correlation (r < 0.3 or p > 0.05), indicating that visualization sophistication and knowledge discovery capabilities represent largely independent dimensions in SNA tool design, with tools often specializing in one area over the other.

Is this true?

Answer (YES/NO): NO